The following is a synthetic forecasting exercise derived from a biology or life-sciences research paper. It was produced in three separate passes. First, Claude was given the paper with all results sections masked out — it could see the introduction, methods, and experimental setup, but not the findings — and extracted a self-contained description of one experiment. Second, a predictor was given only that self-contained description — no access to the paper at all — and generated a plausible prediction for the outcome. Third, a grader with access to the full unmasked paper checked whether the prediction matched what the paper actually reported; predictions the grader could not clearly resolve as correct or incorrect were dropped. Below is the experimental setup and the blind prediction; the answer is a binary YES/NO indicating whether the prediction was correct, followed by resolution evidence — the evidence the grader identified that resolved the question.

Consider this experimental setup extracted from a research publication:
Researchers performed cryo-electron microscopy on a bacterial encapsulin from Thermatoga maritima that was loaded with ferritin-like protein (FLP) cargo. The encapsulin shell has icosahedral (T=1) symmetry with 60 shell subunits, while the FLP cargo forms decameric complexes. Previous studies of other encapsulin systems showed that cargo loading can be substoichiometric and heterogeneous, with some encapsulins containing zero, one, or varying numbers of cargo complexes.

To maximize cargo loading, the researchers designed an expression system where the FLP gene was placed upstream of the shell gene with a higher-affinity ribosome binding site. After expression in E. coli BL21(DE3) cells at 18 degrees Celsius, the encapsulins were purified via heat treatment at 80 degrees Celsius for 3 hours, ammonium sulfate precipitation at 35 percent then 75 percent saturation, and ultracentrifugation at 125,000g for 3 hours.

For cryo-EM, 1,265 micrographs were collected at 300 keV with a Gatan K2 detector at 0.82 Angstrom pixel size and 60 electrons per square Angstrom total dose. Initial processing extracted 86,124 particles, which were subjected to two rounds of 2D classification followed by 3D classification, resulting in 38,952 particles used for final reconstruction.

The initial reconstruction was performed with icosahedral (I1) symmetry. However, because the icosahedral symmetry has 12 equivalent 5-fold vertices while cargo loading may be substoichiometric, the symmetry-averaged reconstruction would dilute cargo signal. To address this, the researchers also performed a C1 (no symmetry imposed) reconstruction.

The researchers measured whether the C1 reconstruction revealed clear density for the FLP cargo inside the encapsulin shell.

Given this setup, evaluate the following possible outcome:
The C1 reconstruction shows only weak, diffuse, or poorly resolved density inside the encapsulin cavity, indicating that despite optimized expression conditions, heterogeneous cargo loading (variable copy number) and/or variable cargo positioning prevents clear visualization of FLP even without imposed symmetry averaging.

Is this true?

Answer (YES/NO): YES